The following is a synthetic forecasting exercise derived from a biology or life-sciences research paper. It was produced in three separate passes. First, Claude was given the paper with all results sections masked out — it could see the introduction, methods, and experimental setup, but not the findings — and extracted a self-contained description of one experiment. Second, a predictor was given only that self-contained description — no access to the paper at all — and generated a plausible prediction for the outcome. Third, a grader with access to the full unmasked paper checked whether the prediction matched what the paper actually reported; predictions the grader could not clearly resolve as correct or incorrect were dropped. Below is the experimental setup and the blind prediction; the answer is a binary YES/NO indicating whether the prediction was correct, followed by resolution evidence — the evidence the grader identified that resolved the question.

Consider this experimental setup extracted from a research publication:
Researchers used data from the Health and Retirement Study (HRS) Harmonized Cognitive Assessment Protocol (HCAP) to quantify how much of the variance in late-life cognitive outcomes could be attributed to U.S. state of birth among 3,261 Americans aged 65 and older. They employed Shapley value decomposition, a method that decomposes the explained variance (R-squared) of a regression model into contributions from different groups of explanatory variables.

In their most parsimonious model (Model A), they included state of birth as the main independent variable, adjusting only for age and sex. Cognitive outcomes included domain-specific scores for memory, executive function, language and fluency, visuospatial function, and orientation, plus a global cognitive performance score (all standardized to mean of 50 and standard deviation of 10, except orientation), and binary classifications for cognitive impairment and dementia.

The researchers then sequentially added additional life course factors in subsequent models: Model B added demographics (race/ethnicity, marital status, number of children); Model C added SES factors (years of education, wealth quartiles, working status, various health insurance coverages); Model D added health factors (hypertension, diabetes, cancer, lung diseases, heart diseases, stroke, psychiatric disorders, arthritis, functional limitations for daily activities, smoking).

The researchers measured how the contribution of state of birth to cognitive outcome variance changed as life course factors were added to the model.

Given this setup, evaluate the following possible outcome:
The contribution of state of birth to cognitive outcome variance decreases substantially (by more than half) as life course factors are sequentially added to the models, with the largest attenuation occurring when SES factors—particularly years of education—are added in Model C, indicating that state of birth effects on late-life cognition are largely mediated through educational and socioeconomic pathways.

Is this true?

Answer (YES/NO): NO